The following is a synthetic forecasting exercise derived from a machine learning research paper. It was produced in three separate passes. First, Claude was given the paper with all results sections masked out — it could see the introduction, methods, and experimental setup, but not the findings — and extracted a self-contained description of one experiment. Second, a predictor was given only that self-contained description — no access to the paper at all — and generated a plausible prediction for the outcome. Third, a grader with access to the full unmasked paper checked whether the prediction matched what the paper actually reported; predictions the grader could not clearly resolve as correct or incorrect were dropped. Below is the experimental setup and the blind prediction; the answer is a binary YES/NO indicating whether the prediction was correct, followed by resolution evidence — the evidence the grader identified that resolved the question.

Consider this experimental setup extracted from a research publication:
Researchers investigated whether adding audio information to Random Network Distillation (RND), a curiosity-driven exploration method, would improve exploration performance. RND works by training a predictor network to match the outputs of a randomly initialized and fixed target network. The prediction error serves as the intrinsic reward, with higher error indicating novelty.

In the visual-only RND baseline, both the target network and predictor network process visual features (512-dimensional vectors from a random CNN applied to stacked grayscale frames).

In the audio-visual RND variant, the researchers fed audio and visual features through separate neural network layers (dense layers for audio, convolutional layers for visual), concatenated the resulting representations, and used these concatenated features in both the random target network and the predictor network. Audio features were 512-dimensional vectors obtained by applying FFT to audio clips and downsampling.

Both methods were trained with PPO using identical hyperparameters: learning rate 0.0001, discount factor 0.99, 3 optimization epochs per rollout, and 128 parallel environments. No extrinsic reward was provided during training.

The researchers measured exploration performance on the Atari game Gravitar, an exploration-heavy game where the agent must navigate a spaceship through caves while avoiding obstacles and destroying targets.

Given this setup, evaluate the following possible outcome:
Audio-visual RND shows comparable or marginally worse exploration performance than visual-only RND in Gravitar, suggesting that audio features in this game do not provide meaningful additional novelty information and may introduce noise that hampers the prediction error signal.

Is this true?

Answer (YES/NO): YES